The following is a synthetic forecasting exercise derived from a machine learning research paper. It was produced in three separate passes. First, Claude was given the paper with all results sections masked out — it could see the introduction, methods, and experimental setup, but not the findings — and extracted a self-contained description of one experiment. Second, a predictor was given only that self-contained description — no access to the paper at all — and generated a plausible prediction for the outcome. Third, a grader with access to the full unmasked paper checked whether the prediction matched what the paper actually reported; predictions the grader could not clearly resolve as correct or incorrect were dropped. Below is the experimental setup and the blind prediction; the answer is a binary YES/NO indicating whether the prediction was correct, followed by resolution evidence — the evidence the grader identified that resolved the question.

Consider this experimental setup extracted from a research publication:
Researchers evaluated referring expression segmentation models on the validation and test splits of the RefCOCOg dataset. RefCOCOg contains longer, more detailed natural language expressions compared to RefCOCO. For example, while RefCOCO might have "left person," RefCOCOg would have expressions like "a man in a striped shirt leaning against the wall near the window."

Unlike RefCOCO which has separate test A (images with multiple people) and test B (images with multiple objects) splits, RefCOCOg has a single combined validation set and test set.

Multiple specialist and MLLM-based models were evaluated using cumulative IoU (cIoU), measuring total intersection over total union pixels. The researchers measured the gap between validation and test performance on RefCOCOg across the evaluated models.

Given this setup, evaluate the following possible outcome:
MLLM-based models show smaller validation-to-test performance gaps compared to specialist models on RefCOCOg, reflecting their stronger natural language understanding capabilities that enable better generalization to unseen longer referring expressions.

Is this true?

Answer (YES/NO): NO